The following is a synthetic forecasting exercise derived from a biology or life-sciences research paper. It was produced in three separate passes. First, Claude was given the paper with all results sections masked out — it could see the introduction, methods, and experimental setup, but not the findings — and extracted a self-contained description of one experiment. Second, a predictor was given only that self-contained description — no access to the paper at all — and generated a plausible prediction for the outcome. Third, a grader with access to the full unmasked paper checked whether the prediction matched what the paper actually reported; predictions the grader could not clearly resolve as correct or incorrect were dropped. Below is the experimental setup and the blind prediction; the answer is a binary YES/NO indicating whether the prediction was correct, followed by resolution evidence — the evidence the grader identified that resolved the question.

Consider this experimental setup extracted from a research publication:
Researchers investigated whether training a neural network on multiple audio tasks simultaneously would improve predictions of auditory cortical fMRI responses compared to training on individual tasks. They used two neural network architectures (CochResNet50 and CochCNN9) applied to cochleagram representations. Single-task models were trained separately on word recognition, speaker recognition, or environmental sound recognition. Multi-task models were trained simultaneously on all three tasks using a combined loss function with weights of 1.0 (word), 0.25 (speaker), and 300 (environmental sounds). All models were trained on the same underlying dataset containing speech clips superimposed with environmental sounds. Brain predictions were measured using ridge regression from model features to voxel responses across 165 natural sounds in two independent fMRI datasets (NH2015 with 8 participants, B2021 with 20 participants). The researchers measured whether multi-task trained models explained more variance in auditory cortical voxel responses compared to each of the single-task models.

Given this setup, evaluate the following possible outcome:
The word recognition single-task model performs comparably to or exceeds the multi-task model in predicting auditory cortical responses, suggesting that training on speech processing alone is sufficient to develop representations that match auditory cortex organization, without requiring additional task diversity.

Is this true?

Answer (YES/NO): NO